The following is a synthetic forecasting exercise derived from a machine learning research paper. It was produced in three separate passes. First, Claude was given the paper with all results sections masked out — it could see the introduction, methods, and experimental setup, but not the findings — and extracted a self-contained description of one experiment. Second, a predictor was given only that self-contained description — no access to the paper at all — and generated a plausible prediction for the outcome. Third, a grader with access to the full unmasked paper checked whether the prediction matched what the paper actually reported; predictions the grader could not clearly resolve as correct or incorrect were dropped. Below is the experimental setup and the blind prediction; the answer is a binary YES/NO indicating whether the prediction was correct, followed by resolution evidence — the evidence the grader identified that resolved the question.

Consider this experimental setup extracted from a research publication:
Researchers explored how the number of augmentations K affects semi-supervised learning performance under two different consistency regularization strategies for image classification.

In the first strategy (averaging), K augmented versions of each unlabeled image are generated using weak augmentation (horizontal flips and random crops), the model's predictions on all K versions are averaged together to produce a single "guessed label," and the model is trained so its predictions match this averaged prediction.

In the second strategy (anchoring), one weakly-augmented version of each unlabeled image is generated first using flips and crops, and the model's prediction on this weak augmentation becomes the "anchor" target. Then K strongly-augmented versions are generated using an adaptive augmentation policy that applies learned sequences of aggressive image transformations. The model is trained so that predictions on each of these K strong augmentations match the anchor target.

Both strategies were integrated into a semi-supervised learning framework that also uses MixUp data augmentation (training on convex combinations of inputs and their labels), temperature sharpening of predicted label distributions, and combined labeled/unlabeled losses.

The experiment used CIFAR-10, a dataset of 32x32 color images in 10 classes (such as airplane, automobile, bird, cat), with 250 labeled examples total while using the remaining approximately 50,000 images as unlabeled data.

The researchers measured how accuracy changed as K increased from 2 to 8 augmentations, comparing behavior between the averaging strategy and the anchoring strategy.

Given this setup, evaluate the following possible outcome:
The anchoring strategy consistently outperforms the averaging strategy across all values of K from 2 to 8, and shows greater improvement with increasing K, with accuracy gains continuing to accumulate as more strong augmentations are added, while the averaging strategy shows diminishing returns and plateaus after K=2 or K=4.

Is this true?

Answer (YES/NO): YES